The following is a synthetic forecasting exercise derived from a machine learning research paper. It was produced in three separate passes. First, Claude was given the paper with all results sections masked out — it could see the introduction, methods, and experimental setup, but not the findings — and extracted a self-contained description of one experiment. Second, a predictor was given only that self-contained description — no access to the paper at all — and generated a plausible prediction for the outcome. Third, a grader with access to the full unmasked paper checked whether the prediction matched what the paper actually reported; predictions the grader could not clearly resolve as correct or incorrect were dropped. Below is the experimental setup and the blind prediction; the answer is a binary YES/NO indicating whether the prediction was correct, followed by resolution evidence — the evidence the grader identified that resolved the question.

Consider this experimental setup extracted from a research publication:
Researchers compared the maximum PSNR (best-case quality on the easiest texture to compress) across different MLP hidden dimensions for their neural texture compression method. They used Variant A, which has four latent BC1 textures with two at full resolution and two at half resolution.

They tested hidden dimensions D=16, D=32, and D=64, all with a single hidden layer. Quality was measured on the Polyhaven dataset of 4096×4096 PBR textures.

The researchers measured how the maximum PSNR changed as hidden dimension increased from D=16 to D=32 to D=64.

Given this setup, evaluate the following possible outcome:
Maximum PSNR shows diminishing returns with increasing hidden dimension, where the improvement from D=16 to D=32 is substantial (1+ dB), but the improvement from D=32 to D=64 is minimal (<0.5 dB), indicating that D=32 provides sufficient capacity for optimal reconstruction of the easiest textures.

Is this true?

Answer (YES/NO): NO